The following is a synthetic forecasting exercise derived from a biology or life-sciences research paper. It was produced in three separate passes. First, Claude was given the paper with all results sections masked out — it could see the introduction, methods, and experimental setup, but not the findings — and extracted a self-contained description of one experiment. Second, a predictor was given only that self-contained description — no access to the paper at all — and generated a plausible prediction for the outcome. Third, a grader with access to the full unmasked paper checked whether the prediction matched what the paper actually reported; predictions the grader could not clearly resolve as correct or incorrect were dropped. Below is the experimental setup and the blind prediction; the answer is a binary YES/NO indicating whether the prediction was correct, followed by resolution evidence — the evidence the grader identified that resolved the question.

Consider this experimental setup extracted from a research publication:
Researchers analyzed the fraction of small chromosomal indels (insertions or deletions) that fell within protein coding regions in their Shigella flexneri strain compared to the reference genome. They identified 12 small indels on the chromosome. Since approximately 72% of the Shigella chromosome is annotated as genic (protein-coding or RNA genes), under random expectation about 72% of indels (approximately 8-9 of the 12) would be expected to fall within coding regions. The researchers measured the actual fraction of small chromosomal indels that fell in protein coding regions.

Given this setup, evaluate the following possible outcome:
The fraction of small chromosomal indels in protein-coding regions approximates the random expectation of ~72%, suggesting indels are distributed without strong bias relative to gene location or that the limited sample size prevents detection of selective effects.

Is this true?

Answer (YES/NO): NO